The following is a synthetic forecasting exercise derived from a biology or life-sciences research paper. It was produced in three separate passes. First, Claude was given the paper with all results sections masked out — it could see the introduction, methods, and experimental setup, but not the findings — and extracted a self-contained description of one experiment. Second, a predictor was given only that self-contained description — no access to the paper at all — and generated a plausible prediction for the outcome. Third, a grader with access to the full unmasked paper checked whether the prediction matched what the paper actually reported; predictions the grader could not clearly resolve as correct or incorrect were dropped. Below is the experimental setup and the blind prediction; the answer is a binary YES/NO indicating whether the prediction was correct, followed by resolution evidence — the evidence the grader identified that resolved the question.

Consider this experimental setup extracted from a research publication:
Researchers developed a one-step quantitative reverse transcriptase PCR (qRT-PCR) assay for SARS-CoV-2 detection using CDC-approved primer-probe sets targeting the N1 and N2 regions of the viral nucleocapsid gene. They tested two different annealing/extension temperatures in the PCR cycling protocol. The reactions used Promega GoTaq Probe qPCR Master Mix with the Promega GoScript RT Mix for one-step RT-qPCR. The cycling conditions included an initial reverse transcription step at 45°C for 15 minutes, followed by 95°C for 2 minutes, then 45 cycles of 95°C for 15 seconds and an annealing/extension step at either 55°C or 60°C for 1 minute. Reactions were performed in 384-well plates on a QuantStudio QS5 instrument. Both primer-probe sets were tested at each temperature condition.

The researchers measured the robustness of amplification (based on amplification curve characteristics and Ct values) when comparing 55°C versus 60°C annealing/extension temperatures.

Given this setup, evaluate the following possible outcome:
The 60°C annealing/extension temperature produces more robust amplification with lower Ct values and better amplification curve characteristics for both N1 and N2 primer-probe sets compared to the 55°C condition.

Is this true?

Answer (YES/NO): YES